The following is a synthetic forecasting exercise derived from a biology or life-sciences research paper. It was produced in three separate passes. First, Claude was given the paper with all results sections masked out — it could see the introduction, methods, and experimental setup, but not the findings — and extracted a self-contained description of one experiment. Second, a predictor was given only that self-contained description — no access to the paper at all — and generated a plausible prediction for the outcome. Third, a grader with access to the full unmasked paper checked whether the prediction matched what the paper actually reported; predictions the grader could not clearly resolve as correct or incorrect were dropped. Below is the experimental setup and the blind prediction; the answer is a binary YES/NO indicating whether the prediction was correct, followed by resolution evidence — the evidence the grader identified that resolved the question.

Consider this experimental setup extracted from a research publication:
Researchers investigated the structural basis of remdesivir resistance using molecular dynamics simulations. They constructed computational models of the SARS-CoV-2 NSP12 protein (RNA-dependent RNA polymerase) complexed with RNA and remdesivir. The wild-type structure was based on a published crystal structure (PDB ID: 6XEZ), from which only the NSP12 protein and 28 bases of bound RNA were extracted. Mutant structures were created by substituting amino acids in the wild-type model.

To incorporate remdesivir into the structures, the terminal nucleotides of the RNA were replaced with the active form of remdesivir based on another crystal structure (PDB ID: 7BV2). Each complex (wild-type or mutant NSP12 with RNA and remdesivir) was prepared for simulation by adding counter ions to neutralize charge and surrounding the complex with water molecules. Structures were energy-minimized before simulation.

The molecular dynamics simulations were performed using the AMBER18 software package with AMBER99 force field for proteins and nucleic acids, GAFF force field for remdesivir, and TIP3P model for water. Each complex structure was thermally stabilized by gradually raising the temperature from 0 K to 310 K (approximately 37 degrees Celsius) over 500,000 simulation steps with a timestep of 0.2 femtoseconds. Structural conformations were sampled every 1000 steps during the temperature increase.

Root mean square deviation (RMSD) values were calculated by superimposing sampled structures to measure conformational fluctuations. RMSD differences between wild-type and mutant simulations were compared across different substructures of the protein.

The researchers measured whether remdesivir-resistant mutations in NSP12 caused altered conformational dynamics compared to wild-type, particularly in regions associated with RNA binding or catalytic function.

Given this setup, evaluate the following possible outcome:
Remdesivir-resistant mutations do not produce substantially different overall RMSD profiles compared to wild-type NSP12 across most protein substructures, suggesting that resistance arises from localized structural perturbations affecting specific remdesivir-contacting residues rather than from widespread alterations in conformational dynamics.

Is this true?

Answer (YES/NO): NO